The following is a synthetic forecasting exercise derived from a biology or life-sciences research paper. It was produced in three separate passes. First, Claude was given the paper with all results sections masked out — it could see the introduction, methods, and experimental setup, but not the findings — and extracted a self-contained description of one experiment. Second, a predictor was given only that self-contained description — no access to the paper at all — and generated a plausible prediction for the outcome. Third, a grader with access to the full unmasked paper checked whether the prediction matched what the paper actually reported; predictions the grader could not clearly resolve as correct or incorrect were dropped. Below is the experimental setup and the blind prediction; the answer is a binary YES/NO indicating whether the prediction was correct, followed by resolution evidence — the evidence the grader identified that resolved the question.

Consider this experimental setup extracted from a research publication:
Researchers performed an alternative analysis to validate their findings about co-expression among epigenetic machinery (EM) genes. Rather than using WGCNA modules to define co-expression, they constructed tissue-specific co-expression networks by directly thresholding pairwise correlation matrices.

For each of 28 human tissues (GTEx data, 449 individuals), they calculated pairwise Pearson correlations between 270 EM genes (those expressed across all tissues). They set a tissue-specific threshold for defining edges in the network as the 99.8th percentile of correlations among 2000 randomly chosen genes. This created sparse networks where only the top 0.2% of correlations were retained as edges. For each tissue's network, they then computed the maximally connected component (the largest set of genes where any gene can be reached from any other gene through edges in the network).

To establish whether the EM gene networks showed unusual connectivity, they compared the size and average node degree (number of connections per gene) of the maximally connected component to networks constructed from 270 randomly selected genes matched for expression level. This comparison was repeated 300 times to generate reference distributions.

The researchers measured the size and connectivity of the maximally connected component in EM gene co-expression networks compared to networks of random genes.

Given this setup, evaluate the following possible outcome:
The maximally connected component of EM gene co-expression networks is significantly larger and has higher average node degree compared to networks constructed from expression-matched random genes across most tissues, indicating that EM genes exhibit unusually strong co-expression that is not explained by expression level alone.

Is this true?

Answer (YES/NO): YES